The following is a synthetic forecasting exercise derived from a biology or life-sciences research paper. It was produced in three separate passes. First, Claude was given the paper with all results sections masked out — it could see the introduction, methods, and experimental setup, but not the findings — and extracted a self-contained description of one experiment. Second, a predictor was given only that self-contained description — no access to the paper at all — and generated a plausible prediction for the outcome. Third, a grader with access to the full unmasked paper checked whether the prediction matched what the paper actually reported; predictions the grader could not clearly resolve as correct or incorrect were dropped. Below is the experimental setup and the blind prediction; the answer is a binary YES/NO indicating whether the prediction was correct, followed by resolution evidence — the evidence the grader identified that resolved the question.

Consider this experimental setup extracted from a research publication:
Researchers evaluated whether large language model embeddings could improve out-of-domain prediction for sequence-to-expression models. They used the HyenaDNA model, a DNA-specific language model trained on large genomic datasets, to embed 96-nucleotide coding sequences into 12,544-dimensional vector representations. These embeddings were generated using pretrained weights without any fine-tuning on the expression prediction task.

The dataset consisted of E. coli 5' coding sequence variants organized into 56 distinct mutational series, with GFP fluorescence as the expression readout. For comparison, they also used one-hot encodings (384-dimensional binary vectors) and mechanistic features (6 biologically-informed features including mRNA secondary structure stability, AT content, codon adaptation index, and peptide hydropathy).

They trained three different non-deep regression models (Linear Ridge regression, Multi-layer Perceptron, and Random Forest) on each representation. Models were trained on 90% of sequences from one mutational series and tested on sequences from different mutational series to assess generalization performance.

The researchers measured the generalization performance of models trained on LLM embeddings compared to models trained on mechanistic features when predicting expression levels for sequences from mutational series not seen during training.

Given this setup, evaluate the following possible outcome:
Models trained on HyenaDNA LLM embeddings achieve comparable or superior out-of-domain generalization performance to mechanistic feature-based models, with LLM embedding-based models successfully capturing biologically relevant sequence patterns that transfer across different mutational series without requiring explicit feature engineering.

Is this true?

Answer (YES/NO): NO